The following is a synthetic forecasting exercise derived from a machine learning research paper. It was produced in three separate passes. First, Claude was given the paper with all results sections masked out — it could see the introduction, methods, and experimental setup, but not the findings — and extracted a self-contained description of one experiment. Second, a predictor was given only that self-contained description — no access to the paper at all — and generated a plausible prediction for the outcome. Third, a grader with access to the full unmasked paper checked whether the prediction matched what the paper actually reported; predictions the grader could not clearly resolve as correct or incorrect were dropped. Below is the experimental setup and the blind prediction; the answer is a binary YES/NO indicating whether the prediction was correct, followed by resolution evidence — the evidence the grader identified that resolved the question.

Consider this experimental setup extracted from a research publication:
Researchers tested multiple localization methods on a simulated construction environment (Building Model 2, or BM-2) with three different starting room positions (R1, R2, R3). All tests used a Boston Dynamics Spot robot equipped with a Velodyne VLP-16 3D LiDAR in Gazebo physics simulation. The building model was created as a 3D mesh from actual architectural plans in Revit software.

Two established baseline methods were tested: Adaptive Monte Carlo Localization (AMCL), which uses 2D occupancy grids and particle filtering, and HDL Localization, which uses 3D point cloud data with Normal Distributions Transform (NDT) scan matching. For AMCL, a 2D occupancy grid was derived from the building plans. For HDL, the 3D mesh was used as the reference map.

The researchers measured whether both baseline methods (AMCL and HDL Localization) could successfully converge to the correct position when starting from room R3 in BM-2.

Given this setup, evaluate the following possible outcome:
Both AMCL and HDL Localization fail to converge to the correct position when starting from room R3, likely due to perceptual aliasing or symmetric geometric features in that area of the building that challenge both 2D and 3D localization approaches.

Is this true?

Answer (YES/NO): YES